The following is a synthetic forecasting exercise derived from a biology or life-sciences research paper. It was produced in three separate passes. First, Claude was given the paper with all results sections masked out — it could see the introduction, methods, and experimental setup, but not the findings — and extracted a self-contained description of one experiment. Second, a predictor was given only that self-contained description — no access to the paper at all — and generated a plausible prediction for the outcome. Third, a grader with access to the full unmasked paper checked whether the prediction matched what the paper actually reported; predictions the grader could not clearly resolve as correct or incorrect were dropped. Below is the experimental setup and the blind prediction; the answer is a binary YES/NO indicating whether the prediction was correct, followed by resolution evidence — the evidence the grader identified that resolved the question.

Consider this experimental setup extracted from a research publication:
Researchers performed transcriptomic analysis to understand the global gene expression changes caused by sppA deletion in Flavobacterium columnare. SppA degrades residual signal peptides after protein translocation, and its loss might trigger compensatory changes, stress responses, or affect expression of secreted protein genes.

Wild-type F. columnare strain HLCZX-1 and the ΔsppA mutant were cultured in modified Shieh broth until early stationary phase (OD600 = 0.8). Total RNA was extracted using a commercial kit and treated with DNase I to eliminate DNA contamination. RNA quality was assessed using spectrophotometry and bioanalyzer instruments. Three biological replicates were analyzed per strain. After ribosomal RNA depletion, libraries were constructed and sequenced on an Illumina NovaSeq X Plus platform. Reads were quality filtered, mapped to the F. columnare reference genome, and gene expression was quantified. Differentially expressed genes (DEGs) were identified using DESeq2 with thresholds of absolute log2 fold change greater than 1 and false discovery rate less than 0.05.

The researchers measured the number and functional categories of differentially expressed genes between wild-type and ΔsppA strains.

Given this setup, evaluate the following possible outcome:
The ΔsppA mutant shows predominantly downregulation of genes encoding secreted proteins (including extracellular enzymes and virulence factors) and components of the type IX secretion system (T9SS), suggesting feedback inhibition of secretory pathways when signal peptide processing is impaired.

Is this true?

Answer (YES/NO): NO